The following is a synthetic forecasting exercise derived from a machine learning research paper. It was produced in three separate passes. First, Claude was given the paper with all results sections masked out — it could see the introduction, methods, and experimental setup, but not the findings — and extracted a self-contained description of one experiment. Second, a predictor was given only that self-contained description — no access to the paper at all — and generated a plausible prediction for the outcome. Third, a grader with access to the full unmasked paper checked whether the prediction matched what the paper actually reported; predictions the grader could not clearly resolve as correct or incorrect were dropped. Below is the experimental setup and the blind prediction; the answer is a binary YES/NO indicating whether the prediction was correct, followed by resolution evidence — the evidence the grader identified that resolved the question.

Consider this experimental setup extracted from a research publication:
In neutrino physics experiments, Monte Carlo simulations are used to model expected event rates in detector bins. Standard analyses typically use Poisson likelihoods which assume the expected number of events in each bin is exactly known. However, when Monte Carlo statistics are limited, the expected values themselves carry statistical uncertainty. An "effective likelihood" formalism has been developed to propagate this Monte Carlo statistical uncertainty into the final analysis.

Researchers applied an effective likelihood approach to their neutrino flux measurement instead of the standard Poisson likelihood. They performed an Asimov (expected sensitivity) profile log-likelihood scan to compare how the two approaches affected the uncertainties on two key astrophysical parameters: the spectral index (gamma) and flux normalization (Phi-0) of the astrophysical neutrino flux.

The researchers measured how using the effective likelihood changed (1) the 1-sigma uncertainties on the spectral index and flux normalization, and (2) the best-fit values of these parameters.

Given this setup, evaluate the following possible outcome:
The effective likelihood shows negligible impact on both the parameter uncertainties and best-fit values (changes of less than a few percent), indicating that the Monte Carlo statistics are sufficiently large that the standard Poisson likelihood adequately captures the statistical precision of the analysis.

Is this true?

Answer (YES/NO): NO